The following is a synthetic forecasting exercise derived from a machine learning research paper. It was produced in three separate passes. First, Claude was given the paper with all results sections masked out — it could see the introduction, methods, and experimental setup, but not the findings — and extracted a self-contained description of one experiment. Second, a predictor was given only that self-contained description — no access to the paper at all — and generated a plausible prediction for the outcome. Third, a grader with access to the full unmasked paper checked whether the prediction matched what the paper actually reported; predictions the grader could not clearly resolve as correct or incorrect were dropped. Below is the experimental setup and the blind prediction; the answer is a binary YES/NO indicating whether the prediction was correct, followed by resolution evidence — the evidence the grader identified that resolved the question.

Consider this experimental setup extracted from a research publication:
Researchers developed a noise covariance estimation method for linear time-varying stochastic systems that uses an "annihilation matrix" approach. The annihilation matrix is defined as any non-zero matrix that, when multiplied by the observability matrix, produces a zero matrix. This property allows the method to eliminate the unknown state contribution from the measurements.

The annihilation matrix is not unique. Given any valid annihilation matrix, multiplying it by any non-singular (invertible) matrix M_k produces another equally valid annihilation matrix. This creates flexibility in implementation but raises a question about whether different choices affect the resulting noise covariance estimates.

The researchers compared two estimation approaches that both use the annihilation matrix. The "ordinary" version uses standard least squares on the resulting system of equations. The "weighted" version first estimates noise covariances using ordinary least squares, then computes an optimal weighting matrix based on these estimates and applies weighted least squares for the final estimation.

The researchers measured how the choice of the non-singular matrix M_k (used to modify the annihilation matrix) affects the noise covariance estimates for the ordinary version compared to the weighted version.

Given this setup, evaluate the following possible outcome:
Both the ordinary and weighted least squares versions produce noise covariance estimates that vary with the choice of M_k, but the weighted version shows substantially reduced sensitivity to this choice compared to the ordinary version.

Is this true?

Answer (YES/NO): NO